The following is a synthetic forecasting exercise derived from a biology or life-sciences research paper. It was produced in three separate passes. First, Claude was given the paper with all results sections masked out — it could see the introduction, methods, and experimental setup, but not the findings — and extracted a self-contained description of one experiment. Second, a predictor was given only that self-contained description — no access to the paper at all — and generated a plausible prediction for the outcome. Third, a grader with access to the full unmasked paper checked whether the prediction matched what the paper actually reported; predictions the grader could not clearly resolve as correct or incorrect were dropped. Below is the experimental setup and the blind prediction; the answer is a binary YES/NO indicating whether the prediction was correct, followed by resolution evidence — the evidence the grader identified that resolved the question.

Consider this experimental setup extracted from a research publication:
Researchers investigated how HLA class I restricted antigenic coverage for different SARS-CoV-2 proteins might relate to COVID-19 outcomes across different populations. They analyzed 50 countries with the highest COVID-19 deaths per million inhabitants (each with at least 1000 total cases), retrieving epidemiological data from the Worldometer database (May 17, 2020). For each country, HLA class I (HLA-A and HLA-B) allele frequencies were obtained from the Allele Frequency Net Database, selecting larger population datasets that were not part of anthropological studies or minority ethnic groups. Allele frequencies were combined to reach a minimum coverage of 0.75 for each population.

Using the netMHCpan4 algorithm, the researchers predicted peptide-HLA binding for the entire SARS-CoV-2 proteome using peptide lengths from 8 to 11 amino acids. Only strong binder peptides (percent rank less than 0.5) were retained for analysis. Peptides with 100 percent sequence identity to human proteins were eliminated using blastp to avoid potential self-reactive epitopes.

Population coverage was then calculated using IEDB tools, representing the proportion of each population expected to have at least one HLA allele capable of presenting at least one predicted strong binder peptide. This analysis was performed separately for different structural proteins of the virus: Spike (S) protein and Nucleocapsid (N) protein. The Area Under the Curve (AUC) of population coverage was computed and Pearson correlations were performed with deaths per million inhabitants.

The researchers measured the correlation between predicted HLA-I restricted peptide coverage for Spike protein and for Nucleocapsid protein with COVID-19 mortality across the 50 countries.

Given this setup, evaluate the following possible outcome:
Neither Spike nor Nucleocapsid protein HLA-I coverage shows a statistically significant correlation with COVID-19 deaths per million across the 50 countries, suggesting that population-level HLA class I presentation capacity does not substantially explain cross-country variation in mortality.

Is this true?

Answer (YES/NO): NO